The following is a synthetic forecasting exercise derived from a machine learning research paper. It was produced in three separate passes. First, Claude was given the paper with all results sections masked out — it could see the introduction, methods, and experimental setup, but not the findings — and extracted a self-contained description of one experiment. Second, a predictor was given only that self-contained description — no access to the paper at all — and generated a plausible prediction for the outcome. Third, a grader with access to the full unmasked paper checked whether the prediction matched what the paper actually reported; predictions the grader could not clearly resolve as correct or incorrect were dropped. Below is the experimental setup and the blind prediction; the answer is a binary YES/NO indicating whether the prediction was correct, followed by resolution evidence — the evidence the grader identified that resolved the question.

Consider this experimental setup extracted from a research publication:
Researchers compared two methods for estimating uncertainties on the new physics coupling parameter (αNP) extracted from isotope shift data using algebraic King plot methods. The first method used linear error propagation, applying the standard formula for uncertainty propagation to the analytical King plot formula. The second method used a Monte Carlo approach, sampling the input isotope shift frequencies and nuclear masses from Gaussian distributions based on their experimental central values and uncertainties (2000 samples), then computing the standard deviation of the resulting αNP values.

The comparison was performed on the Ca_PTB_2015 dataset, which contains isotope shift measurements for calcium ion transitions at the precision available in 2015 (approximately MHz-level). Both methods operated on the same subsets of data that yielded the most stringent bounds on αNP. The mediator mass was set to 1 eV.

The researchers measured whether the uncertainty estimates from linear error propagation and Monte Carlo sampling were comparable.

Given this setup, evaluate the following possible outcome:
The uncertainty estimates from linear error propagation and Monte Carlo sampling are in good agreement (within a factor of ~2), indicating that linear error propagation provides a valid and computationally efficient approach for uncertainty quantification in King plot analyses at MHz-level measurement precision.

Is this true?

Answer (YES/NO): YES